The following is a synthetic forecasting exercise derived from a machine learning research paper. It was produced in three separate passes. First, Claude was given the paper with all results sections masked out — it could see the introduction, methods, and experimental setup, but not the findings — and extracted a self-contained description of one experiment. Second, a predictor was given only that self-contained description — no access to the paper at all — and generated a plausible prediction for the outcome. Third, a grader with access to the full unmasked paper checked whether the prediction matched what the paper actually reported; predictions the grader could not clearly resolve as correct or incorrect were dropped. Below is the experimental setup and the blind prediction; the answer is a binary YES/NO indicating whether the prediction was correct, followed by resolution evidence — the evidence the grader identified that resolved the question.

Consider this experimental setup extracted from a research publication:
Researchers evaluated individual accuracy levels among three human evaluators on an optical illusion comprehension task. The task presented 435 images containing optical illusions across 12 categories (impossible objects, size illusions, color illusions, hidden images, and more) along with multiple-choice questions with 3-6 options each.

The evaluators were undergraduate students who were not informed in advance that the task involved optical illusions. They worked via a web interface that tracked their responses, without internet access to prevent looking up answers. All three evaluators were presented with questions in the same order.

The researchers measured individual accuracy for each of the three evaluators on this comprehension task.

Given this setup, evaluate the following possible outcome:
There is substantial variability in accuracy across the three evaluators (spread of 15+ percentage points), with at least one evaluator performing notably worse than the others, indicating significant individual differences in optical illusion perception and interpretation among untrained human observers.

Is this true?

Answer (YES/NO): NO